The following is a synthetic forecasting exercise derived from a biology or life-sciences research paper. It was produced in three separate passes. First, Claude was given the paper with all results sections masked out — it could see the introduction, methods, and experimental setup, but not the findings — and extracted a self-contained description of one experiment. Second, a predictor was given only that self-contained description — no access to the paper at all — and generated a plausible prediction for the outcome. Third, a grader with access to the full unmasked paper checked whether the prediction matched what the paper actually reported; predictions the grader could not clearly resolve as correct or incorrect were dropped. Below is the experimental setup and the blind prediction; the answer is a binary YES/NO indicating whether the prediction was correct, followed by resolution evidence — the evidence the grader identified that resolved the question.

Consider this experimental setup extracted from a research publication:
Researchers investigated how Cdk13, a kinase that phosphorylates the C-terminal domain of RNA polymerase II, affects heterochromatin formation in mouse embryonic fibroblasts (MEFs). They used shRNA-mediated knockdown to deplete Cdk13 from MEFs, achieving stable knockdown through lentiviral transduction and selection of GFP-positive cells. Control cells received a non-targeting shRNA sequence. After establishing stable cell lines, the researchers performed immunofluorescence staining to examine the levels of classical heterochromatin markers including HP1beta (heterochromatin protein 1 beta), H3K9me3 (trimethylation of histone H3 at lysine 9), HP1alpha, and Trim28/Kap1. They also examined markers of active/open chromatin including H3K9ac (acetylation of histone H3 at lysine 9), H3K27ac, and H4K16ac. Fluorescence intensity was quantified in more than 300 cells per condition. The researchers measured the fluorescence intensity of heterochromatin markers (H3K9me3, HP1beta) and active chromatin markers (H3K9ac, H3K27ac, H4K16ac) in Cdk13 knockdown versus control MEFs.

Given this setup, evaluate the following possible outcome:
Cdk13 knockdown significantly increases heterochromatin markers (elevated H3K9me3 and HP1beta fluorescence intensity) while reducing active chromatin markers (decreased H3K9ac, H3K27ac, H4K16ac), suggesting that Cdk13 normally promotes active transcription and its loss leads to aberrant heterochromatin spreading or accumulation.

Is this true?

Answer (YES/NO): YES